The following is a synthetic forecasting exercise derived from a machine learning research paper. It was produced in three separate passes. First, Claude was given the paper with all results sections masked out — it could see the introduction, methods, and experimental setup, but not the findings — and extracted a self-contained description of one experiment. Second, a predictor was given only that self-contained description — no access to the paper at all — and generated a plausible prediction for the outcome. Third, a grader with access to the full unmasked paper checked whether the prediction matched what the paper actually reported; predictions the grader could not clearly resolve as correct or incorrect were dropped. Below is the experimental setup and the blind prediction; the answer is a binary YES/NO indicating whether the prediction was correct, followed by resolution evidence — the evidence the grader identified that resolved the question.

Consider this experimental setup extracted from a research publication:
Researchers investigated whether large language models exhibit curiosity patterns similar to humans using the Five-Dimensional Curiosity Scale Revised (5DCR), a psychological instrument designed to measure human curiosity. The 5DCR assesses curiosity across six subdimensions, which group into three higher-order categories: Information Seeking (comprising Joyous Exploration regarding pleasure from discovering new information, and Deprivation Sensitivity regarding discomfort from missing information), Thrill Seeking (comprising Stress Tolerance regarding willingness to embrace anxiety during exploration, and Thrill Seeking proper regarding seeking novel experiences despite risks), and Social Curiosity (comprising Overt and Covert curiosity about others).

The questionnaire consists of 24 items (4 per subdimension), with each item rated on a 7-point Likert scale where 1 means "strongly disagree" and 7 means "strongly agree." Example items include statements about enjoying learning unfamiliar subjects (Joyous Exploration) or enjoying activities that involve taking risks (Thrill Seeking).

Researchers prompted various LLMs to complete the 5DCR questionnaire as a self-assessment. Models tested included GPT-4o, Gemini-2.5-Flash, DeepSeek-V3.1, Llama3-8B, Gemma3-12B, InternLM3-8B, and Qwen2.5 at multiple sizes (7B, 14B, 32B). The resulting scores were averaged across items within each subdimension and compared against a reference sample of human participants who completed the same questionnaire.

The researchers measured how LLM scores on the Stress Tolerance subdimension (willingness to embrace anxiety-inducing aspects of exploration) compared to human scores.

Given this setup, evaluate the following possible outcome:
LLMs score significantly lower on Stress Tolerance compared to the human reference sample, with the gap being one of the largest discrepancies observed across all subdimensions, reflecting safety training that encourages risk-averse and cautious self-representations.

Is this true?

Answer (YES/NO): NO